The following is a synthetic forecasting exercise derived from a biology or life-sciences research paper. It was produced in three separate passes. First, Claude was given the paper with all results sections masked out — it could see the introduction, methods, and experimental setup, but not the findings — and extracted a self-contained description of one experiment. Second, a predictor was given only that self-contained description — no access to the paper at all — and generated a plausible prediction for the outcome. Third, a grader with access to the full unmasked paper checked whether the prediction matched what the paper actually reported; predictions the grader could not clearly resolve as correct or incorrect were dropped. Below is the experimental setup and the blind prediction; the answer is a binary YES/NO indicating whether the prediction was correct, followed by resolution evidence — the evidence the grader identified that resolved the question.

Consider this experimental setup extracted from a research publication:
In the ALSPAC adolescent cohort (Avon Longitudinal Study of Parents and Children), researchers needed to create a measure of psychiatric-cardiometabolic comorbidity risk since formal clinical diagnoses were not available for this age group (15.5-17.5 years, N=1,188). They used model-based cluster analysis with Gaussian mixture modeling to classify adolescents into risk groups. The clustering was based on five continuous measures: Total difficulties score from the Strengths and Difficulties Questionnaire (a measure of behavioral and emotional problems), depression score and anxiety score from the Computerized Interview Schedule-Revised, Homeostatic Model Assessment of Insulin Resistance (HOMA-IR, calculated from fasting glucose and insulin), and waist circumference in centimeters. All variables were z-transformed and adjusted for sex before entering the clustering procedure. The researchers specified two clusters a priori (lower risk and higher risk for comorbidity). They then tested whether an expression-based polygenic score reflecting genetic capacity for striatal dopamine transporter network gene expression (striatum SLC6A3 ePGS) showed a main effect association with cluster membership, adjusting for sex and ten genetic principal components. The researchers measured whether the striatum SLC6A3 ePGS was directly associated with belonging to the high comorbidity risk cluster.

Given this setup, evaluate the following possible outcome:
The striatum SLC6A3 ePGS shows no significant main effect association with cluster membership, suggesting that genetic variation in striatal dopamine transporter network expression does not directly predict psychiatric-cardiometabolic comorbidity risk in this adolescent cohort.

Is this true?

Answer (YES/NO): YES